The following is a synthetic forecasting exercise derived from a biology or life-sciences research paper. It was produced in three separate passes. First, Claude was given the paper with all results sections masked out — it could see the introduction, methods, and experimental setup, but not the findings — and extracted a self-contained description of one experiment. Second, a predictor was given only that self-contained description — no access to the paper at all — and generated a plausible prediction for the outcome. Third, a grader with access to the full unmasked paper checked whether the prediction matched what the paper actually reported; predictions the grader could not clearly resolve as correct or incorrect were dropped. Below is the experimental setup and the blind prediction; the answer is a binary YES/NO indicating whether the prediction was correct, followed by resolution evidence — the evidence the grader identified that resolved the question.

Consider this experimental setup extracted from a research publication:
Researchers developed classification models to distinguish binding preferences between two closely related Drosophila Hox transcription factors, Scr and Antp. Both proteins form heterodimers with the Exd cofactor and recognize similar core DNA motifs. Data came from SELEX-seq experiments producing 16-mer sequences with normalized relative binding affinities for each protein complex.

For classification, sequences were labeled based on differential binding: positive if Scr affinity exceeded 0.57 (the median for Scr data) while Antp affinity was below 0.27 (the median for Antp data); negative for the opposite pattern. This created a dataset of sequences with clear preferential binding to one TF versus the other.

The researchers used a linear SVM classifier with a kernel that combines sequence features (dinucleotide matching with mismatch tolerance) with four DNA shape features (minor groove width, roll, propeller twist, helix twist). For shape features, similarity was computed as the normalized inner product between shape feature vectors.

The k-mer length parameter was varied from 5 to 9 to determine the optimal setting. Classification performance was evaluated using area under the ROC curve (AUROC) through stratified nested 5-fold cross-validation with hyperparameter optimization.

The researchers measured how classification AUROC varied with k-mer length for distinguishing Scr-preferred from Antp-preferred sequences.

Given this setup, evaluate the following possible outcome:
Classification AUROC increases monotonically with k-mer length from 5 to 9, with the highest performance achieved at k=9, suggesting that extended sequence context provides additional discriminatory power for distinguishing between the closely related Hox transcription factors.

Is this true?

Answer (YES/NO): NO